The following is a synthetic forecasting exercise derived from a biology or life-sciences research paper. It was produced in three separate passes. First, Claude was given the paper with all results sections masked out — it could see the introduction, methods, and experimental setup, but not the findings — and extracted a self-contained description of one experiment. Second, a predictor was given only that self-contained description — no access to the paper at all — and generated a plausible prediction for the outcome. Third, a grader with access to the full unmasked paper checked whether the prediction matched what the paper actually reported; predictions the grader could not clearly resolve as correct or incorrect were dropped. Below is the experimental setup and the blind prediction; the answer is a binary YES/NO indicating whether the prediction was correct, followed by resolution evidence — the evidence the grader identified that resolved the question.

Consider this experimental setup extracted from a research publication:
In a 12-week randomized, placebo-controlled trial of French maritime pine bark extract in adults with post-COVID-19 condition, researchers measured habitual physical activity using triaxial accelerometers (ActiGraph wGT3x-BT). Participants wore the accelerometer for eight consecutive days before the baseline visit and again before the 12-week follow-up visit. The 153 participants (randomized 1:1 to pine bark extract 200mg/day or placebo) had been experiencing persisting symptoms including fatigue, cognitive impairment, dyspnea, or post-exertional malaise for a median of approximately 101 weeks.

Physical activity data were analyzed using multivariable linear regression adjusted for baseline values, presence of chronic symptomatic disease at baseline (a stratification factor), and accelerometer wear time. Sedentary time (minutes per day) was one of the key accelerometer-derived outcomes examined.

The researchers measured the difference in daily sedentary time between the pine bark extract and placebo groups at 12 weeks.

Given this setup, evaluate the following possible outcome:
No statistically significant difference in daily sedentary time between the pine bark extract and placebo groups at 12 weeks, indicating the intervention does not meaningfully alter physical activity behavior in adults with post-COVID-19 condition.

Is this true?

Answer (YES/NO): NO